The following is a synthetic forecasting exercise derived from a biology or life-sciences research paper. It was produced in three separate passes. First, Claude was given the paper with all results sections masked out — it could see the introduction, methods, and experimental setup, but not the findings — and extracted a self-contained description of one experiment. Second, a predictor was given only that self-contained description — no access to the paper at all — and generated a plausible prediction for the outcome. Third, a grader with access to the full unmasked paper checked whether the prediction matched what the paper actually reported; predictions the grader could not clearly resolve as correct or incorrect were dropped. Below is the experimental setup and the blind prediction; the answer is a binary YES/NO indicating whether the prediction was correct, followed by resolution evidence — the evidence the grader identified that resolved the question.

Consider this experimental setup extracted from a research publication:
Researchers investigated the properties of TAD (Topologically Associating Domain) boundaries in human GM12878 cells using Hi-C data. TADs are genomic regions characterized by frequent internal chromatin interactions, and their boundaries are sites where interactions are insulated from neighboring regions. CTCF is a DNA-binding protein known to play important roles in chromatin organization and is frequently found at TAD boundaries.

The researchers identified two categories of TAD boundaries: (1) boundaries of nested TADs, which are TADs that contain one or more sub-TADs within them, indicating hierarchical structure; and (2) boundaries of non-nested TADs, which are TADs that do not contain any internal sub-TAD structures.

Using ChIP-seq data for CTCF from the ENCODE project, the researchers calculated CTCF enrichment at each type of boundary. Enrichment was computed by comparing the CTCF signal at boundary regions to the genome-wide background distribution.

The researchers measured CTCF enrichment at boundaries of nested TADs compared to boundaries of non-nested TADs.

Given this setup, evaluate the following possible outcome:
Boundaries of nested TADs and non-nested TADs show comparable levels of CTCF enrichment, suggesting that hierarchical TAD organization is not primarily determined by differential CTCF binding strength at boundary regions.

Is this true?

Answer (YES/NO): NO